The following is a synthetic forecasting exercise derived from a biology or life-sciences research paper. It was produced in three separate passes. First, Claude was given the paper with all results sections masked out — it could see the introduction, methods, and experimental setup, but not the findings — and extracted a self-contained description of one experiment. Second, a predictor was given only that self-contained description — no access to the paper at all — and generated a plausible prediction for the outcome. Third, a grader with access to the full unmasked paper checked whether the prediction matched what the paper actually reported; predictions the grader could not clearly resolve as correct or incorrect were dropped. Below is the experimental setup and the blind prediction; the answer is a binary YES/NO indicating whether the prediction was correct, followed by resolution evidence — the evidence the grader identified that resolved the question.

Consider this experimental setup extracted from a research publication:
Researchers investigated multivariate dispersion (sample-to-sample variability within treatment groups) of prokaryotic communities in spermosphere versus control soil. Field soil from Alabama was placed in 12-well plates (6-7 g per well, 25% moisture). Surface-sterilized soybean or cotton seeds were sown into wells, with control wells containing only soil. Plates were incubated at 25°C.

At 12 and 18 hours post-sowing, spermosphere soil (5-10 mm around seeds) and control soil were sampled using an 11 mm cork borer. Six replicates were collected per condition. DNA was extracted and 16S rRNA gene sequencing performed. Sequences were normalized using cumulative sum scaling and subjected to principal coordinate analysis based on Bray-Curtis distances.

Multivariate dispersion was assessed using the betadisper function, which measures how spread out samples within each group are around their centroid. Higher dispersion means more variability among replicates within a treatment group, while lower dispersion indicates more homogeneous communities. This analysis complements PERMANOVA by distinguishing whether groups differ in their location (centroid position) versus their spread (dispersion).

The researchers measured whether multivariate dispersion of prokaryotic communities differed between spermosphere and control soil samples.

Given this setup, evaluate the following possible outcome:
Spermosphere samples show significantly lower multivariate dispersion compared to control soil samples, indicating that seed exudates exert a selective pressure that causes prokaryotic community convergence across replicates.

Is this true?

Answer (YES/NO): NO